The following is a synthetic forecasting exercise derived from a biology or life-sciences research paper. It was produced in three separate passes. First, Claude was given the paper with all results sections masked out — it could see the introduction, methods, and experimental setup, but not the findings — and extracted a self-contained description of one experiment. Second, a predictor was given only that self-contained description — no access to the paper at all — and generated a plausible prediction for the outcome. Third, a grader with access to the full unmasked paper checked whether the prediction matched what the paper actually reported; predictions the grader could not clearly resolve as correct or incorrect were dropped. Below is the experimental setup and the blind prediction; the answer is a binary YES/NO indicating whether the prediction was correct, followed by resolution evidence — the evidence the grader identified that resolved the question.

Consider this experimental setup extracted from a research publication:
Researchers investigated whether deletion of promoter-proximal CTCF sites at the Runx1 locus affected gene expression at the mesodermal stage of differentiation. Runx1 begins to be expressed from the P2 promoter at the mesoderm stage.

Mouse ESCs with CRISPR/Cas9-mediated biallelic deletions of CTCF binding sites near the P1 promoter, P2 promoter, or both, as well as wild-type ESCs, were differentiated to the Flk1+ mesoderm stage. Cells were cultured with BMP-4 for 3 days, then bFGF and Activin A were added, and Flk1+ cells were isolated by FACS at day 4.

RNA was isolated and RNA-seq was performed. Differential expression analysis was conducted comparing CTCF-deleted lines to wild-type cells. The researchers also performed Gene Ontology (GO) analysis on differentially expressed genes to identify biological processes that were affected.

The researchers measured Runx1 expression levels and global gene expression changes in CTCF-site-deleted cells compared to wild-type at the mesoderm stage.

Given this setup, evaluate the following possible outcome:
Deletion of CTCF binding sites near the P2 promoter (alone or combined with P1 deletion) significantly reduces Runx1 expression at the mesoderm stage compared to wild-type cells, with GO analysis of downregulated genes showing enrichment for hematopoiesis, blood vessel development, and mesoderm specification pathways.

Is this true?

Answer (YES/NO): NO